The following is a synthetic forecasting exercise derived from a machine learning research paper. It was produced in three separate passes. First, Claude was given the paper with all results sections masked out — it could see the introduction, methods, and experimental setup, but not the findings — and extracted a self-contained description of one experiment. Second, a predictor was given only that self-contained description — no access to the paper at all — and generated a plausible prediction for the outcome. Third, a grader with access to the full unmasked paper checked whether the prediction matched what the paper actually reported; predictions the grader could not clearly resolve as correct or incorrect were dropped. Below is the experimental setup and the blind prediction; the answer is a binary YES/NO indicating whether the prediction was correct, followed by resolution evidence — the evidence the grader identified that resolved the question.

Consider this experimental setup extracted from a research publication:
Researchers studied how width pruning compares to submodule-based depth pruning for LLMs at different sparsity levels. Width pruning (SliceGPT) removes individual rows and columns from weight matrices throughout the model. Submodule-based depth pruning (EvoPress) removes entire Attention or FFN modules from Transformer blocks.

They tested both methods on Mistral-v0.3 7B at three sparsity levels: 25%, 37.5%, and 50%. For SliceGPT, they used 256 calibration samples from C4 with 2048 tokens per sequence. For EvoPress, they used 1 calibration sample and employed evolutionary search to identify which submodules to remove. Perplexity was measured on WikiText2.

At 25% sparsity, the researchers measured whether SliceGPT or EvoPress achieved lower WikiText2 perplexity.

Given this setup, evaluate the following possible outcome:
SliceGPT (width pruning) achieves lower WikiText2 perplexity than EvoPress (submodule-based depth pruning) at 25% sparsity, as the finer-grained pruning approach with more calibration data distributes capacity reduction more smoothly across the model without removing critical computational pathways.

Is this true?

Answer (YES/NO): NO